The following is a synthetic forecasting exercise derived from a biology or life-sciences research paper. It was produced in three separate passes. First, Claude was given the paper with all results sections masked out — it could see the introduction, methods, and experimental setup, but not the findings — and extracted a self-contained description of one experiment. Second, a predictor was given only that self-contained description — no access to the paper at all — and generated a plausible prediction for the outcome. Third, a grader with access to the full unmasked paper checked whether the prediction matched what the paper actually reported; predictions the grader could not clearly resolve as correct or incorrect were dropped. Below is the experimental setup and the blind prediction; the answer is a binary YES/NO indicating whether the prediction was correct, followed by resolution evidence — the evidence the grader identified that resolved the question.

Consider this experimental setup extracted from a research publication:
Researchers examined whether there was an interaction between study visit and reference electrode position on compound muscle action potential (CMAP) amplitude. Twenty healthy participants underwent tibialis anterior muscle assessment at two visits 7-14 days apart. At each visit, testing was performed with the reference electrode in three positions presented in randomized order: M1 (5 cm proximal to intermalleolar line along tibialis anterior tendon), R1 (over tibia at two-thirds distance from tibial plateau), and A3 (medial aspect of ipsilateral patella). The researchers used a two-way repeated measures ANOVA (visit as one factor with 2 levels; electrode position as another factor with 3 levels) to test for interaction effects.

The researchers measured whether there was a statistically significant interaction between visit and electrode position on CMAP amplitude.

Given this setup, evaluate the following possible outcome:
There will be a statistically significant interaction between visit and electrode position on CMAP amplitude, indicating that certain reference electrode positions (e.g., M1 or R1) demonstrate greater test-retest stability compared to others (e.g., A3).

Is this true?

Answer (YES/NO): NO